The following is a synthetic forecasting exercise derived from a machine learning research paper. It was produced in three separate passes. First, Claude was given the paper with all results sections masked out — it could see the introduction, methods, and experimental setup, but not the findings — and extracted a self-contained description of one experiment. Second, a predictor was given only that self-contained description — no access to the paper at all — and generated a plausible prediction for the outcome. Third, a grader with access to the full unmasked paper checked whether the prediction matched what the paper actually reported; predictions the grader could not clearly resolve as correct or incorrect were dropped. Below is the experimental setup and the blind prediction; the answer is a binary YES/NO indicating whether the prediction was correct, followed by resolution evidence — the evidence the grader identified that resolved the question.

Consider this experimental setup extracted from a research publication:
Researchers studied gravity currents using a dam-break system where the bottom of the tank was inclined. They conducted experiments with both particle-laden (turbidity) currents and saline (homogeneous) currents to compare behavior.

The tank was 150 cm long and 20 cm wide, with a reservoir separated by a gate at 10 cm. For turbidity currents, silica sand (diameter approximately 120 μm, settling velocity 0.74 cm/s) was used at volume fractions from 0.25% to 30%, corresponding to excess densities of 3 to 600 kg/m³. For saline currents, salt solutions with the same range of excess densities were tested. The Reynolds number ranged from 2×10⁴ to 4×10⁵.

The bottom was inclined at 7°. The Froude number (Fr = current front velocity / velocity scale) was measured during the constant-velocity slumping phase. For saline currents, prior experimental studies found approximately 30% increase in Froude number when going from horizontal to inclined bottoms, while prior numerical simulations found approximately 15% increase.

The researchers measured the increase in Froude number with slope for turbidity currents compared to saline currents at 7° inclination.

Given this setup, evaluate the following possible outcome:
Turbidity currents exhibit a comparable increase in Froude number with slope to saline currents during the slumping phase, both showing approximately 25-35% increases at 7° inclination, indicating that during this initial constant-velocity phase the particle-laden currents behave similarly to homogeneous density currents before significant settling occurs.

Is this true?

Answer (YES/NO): YES